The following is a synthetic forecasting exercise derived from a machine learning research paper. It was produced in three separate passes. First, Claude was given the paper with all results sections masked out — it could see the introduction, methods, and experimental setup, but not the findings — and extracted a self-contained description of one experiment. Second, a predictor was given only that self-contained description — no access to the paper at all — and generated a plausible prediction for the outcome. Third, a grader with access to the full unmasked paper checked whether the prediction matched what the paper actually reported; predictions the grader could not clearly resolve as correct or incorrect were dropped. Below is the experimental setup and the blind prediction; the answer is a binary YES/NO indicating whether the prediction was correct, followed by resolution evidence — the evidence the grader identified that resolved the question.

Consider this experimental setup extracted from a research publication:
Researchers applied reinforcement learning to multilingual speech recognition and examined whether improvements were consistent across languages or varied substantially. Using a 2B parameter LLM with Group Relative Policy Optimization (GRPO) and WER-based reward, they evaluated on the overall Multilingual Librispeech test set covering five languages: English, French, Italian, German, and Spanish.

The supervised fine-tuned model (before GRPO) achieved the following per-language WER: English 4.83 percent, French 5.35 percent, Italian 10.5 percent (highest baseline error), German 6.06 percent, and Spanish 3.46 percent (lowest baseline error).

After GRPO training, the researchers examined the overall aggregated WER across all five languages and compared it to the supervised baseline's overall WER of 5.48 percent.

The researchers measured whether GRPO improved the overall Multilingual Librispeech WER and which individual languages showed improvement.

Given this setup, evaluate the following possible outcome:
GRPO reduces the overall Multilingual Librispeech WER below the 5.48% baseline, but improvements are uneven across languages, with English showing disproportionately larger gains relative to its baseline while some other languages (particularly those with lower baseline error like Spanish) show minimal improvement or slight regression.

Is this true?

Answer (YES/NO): NO